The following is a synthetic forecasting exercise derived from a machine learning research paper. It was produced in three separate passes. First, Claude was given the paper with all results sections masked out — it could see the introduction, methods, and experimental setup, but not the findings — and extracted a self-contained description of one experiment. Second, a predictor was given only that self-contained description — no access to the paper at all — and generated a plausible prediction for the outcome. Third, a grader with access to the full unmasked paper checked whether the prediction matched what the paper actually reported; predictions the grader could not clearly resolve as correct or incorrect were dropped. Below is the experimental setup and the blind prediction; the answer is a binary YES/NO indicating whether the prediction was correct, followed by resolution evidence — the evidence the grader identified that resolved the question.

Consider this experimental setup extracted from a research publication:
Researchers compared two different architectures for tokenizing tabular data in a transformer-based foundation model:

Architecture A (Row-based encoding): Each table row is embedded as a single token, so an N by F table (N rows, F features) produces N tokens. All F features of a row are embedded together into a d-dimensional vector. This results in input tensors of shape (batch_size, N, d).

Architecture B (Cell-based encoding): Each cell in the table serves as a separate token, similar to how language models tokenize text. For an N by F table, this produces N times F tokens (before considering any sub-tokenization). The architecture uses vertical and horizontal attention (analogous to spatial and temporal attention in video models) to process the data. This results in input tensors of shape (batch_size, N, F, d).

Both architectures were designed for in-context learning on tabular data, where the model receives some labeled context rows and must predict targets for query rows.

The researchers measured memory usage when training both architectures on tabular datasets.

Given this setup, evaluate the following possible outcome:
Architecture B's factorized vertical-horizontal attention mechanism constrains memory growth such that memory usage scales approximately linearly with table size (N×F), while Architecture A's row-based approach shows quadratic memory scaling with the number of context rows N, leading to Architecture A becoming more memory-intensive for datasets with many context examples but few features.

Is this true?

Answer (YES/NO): NO